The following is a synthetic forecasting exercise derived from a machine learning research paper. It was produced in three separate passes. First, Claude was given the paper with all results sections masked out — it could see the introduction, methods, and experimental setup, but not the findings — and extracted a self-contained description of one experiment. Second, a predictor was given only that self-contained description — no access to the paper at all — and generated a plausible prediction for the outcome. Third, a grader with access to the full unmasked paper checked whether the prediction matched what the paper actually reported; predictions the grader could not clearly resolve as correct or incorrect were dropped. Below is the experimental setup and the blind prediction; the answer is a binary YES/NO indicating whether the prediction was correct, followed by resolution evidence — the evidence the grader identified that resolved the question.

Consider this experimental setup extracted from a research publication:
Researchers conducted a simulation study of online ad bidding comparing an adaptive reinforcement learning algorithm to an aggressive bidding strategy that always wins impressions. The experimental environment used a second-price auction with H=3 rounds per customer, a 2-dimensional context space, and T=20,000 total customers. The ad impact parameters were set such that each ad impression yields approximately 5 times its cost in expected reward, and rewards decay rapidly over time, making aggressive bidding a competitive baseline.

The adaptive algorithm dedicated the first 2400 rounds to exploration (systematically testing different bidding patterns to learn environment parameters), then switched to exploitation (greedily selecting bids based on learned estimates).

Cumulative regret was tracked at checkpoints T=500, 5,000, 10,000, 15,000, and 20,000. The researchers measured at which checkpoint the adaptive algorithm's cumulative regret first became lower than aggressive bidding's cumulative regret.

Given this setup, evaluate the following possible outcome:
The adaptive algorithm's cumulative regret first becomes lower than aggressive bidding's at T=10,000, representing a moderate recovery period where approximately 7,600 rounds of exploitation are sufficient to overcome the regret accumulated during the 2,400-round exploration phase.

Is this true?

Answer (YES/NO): NO